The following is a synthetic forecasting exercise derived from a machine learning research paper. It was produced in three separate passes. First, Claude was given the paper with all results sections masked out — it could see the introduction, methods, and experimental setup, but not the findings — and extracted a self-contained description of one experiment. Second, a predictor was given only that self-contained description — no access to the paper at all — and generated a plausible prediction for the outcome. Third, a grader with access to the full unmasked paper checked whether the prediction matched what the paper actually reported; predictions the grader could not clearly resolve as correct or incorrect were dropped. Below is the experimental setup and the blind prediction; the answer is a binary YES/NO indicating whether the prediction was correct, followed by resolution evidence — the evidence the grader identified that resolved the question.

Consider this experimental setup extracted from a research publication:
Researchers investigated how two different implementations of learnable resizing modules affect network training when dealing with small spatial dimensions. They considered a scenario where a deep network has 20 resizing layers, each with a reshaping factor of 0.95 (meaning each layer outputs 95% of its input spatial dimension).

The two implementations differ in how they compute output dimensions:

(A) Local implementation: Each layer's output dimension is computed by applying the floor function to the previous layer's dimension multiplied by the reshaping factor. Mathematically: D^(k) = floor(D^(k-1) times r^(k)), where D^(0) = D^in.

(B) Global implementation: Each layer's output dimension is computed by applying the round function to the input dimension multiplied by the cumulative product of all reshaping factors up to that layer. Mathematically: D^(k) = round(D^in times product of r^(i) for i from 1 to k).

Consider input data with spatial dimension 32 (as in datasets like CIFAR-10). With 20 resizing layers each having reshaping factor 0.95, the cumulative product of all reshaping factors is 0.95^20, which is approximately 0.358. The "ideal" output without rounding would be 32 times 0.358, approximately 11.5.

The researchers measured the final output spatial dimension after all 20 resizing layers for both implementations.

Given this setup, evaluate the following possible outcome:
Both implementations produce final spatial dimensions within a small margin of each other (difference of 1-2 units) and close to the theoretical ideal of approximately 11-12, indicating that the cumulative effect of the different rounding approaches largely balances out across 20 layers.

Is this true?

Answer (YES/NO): NO